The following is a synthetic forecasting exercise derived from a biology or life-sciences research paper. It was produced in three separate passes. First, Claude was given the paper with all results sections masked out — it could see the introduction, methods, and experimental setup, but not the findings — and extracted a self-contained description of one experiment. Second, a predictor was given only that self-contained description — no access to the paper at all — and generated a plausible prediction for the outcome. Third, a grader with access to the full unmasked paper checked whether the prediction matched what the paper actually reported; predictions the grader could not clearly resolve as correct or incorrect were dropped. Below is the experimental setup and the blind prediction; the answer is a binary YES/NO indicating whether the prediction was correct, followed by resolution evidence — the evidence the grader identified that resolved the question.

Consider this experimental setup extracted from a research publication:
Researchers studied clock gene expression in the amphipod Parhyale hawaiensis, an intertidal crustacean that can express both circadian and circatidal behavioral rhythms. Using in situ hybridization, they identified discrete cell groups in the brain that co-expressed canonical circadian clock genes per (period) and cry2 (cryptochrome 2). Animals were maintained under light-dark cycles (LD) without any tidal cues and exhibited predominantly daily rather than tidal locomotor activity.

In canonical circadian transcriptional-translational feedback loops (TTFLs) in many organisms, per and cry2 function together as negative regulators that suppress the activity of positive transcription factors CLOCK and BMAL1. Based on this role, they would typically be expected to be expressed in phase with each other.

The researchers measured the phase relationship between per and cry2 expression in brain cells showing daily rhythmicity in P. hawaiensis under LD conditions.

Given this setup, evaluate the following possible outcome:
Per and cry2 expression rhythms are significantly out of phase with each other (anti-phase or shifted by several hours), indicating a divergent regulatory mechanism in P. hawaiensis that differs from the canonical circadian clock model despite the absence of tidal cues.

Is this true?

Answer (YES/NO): YES